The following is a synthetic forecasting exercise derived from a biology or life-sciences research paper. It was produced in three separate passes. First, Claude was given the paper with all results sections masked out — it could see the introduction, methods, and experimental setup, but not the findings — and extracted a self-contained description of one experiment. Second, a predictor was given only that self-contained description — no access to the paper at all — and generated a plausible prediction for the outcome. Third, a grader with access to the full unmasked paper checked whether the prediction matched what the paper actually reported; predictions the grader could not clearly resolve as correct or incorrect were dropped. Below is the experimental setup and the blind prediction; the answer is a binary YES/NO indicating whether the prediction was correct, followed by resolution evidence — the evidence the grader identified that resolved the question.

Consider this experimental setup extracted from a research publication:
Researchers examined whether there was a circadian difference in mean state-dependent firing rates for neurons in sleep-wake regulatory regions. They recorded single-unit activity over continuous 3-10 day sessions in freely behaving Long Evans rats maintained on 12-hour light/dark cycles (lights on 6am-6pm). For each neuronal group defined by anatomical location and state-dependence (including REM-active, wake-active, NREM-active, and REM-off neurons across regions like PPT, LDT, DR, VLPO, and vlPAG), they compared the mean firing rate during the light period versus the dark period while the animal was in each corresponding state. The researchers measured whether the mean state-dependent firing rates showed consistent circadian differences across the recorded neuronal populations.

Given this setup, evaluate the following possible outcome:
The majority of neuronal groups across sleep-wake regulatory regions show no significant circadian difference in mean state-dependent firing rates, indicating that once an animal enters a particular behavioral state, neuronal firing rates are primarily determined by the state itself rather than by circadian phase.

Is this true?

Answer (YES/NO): YES